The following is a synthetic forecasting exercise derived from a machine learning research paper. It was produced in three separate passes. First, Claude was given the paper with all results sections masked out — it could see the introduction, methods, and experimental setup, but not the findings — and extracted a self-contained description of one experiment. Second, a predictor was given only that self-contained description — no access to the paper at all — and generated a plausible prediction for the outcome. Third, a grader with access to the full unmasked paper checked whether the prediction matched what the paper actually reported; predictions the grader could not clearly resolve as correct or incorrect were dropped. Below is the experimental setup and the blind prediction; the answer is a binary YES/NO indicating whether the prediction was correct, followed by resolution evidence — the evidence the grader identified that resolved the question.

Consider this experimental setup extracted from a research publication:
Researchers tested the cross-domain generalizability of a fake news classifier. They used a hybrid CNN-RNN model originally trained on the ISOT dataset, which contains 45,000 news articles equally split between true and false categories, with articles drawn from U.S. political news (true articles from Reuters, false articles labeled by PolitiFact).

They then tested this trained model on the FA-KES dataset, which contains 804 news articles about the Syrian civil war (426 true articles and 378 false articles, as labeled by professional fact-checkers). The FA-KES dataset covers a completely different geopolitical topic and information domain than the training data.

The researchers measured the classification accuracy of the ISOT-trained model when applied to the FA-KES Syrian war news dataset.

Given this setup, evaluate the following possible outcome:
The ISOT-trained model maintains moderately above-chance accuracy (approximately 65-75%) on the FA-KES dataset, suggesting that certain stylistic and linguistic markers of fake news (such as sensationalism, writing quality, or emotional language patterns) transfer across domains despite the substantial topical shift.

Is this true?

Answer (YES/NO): NO